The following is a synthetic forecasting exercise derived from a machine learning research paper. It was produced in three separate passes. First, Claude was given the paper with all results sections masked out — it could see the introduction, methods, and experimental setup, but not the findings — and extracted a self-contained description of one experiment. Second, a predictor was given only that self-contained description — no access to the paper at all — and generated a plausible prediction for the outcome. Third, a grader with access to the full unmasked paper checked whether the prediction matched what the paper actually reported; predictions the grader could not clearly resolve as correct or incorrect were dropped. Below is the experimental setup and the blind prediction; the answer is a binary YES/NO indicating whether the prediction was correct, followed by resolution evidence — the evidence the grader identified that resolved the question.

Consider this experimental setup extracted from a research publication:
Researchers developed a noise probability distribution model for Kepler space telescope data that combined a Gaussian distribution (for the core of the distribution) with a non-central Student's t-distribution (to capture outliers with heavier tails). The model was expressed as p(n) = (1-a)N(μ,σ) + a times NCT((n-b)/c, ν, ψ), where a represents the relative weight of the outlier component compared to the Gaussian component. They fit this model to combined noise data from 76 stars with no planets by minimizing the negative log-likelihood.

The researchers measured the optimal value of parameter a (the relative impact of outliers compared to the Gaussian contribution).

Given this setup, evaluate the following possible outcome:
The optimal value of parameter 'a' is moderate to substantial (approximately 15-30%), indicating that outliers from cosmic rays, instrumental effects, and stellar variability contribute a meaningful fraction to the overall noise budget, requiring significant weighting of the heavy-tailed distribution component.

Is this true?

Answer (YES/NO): NO